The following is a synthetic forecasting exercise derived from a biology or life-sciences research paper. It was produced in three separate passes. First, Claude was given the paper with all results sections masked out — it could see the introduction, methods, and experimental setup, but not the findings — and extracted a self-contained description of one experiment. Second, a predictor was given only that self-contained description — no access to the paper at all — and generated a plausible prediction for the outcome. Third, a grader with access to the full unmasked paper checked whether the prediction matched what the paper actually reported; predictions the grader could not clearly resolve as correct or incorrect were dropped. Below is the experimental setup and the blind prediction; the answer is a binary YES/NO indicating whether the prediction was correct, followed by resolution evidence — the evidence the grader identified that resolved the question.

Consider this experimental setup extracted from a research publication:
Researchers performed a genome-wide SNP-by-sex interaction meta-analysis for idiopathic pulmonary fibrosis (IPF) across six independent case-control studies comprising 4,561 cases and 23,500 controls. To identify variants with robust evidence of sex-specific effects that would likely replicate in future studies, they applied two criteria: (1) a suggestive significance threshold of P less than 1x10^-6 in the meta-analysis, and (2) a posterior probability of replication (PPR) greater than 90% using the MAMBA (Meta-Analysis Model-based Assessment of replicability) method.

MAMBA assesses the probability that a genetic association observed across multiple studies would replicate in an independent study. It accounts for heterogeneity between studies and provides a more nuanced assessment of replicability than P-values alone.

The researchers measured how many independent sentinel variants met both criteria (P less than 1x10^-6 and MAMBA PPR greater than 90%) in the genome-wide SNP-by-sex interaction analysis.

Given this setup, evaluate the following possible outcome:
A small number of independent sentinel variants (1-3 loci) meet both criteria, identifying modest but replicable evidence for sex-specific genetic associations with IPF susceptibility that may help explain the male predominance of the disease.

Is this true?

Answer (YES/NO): YES